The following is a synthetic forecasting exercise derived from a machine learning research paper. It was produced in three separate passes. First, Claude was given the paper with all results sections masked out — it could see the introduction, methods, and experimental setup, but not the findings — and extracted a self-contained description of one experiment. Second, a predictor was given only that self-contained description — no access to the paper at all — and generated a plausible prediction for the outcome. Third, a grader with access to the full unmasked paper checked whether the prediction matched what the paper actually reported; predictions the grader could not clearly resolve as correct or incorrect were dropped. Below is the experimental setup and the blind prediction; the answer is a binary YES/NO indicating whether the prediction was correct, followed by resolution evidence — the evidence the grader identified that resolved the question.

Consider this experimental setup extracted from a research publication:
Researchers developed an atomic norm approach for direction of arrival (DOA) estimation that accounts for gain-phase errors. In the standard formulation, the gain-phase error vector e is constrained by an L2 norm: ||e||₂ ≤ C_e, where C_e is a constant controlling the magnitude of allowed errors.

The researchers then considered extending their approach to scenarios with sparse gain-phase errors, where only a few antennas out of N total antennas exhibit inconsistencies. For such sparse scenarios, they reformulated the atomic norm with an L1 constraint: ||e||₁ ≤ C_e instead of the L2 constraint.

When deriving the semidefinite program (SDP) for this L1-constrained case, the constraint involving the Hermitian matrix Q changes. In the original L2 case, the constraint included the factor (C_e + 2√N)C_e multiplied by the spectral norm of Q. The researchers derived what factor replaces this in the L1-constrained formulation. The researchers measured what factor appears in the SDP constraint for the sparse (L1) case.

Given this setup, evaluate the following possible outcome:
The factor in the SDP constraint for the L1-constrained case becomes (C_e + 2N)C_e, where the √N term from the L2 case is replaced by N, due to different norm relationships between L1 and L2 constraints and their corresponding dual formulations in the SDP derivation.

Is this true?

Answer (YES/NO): NO